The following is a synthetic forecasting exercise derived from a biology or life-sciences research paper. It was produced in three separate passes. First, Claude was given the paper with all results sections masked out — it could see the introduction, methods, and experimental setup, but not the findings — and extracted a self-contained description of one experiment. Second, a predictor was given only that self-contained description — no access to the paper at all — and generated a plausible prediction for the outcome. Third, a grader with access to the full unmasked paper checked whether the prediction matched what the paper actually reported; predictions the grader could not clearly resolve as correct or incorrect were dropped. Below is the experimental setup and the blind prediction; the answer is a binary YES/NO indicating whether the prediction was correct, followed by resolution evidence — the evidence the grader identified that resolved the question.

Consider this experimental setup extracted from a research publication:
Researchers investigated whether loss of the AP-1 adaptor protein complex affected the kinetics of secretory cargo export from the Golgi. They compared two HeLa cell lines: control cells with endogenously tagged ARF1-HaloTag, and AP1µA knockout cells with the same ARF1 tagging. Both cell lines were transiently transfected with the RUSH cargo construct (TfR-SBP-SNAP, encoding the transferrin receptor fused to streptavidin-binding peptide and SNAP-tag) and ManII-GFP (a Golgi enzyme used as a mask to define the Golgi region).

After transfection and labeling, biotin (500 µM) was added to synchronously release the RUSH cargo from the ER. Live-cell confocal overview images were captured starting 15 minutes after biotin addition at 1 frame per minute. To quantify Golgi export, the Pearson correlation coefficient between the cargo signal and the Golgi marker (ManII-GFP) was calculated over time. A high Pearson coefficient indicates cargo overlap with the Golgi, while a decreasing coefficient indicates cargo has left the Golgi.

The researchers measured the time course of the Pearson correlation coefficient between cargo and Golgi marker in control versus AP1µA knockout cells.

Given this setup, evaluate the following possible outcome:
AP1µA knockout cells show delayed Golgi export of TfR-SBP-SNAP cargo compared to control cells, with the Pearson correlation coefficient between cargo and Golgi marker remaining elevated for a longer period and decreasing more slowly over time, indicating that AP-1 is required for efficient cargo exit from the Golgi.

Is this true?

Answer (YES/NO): YES